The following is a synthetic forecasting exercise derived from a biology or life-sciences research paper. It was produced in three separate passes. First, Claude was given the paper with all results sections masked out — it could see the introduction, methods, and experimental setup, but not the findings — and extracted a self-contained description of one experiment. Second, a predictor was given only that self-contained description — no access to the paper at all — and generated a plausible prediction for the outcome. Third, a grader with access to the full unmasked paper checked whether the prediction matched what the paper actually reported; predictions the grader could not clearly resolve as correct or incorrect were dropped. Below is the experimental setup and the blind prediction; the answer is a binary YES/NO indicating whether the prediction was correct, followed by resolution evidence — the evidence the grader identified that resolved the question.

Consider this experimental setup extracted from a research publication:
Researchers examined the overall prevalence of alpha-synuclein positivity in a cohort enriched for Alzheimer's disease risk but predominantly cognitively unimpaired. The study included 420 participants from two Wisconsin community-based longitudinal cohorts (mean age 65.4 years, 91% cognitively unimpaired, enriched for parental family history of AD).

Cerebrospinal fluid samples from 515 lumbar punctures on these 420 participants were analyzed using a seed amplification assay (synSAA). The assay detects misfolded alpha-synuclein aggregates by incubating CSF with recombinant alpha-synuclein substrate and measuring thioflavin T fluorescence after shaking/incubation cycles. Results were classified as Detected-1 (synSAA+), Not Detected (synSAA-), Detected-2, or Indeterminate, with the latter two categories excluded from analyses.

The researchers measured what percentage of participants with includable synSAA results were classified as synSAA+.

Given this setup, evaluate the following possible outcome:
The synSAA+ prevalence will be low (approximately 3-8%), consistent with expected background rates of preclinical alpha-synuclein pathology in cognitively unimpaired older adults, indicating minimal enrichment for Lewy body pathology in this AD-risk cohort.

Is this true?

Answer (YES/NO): NO